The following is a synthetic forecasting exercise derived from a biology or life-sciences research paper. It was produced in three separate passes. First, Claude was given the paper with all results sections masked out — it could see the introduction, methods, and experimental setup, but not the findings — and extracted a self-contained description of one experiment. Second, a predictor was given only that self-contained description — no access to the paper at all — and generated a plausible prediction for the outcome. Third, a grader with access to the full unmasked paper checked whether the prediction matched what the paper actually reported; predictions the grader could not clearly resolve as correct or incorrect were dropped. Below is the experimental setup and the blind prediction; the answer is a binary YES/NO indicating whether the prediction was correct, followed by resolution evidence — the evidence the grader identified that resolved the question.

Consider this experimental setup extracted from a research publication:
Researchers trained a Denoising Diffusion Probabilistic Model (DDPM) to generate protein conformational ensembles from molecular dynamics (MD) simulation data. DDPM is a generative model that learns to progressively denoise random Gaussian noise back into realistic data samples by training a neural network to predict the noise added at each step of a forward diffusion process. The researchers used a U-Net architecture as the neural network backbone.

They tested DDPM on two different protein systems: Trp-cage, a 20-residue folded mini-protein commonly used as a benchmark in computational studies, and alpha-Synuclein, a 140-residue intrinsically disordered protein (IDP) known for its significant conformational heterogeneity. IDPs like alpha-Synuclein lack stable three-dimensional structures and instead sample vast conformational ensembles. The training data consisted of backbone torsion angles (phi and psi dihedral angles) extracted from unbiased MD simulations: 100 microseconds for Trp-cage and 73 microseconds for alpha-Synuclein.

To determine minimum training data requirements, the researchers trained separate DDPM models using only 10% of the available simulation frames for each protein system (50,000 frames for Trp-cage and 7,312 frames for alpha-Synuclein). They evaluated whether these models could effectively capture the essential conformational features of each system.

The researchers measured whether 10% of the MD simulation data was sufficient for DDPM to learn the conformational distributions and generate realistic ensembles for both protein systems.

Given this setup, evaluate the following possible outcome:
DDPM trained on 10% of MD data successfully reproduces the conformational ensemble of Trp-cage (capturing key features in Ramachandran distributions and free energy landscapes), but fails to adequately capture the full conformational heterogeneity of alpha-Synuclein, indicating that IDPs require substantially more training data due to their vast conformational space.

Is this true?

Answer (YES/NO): YES